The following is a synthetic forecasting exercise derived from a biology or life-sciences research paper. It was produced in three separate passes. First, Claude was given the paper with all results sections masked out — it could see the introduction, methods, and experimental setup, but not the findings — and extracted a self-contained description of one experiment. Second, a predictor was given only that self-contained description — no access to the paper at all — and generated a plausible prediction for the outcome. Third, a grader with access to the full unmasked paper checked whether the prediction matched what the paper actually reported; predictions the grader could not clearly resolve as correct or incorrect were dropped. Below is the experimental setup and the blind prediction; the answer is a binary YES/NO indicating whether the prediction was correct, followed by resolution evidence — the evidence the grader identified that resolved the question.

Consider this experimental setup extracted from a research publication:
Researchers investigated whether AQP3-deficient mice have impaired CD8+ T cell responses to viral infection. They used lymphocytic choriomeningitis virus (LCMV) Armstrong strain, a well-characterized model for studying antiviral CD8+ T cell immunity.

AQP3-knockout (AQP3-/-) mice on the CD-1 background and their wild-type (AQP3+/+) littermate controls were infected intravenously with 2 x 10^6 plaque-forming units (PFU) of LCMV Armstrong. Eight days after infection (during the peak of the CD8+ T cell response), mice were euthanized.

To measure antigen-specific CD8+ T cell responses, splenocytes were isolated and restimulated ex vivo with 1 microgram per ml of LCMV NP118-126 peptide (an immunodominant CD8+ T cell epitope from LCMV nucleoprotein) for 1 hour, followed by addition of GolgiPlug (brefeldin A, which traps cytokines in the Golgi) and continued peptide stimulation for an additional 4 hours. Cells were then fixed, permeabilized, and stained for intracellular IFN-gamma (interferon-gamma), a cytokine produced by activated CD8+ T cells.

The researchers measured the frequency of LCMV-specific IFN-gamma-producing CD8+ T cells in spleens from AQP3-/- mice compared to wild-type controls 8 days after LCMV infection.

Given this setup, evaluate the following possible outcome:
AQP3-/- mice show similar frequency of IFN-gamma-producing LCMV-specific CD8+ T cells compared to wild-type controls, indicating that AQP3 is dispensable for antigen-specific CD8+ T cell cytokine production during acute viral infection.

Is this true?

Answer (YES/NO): NO